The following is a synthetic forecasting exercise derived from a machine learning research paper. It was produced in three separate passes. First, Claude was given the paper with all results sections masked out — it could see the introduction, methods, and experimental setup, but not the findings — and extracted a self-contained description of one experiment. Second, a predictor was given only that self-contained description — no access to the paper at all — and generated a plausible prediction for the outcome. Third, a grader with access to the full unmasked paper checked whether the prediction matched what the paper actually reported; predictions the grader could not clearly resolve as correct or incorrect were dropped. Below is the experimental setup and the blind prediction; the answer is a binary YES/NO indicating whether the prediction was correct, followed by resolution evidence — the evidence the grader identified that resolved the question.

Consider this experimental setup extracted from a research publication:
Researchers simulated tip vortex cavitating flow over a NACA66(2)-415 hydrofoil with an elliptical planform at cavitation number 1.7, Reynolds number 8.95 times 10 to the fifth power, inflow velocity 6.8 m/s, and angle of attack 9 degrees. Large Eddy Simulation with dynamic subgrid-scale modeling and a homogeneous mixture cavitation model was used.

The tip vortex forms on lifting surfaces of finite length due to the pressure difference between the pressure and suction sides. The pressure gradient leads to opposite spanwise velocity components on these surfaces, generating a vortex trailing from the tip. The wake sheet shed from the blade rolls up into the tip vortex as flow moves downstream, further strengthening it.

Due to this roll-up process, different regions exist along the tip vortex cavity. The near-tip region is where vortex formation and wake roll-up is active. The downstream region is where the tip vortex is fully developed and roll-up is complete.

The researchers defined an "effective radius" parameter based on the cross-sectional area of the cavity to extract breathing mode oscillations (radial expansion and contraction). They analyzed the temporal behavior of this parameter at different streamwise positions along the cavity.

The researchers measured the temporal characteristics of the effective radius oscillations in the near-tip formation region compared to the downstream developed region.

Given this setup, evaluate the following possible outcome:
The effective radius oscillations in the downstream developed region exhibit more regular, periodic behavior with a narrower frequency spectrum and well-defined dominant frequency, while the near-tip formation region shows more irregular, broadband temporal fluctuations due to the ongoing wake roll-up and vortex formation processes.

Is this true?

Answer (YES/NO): NO